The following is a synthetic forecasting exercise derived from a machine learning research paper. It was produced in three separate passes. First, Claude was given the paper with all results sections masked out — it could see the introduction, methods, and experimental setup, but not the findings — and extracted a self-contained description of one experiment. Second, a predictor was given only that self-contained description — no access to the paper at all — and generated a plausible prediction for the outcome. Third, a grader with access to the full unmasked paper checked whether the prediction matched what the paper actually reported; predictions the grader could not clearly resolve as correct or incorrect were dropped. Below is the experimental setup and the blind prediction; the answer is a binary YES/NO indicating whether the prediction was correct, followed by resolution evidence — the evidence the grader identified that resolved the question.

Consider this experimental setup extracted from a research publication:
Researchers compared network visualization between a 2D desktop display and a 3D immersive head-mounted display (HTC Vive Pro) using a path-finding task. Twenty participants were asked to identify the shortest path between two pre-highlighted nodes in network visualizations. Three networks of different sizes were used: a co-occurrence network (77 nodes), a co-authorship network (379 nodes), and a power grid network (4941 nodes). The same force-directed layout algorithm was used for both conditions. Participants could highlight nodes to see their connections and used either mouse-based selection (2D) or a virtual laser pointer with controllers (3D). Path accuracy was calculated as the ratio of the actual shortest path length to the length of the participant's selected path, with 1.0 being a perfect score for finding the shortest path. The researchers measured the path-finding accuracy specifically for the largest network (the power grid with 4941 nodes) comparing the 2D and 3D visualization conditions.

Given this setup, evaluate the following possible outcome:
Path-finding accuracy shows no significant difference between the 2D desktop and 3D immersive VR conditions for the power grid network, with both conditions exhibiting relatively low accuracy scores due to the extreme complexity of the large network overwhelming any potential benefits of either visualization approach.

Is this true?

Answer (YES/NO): NO